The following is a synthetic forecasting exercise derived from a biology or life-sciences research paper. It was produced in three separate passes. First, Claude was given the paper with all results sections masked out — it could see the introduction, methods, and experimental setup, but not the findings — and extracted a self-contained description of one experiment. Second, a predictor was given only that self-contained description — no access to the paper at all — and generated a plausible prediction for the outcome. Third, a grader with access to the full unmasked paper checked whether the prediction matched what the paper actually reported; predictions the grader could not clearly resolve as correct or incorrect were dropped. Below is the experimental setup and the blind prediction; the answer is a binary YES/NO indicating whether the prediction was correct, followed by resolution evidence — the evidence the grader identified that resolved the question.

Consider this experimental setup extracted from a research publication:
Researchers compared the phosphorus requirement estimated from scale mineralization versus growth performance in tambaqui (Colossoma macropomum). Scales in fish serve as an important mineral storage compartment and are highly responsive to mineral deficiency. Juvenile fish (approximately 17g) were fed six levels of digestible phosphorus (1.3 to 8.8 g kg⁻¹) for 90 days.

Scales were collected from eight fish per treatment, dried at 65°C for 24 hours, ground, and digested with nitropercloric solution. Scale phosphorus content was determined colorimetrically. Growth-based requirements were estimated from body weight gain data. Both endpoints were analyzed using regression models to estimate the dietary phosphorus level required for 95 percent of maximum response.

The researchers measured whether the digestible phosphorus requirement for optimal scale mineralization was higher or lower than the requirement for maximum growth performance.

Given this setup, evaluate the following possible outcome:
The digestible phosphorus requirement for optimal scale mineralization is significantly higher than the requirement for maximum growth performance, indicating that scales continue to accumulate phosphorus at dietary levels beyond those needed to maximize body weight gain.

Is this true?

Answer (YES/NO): NO